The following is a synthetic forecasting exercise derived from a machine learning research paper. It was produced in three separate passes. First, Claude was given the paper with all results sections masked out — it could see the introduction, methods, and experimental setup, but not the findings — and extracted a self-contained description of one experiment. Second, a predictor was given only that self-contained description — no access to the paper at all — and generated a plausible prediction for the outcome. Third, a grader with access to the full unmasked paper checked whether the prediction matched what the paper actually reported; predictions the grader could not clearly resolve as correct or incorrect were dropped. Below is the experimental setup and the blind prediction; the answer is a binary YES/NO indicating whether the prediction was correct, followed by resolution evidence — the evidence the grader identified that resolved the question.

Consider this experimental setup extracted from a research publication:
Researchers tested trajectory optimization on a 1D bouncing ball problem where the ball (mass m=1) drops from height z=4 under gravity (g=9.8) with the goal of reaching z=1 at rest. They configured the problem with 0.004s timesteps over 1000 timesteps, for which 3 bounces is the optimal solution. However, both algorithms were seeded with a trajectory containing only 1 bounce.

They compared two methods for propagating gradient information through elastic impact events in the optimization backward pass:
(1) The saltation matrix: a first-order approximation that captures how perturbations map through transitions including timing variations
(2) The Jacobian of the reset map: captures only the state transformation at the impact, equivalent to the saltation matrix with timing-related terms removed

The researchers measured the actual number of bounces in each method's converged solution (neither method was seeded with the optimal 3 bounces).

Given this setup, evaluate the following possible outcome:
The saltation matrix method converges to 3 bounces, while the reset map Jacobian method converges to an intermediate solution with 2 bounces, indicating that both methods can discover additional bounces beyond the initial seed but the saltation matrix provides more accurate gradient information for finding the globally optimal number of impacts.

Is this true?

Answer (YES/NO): NO